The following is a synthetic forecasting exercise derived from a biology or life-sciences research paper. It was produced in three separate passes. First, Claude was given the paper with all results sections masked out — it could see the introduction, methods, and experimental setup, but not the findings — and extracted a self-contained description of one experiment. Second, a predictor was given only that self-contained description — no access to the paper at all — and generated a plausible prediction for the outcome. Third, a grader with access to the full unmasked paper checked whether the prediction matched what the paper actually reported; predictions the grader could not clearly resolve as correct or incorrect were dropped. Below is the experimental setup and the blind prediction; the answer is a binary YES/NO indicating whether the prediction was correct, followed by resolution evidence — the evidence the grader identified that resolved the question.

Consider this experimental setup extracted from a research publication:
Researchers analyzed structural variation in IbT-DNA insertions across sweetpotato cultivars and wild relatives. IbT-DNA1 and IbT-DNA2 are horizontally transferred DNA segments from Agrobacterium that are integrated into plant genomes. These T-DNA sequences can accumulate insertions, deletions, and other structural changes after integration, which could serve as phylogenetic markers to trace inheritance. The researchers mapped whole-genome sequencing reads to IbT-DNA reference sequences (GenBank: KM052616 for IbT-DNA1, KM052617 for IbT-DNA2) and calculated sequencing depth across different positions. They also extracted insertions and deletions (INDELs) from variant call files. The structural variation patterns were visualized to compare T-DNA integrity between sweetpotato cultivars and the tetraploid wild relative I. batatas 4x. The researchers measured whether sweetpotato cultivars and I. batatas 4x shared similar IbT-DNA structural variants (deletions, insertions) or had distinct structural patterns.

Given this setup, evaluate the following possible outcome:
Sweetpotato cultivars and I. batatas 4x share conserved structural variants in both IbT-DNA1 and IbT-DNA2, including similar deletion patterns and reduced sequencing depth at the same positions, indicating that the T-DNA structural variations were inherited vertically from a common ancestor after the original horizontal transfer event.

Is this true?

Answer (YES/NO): NO